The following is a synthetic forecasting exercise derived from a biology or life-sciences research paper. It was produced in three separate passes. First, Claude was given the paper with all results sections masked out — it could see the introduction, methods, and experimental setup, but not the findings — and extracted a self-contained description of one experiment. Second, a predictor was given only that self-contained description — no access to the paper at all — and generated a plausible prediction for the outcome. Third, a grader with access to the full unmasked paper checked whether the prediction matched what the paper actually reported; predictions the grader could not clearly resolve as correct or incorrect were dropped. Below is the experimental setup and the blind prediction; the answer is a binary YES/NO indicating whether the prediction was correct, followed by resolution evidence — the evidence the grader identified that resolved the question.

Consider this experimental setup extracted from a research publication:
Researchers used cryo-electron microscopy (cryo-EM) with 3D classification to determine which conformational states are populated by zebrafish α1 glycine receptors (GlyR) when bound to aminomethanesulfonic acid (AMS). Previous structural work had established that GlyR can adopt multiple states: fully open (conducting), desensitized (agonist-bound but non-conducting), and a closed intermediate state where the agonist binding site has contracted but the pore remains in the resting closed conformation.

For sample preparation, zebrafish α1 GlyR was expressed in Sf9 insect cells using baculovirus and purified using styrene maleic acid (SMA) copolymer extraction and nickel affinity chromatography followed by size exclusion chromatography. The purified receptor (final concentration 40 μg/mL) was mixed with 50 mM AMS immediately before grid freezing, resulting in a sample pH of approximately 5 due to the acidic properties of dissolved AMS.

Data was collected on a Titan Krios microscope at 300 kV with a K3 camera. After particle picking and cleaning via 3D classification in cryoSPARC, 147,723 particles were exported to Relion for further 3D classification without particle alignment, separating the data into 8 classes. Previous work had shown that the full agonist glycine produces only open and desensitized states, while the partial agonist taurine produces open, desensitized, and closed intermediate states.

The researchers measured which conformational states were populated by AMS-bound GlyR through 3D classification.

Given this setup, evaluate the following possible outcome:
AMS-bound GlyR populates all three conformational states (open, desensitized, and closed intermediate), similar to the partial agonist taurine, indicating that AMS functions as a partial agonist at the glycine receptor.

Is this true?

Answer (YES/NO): NO